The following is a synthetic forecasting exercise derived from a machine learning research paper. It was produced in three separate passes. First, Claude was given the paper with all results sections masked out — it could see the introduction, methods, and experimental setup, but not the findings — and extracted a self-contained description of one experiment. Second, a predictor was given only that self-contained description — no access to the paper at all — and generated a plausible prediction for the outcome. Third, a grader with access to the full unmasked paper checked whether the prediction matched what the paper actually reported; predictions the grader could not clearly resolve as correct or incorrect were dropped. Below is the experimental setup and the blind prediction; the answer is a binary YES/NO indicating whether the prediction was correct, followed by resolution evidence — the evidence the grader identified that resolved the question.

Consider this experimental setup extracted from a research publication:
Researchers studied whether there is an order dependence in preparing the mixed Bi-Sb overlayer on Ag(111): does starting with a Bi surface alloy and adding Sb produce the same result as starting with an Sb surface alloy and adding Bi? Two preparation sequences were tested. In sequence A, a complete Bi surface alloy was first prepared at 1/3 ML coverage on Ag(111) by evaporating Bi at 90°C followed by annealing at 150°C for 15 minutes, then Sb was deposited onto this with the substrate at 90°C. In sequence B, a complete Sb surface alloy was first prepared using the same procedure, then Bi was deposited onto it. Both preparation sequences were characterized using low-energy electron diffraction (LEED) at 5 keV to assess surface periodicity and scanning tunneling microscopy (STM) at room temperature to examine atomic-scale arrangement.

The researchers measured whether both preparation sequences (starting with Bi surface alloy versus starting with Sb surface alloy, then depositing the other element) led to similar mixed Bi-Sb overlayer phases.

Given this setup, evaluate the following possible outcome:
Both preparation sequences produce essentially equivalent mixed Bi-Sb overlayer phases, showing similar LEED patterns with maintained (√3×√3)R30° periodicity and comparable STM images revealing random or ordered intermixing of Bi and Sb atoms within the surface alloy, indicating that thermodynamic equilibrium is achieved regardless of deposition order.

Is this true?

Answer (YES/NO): NO